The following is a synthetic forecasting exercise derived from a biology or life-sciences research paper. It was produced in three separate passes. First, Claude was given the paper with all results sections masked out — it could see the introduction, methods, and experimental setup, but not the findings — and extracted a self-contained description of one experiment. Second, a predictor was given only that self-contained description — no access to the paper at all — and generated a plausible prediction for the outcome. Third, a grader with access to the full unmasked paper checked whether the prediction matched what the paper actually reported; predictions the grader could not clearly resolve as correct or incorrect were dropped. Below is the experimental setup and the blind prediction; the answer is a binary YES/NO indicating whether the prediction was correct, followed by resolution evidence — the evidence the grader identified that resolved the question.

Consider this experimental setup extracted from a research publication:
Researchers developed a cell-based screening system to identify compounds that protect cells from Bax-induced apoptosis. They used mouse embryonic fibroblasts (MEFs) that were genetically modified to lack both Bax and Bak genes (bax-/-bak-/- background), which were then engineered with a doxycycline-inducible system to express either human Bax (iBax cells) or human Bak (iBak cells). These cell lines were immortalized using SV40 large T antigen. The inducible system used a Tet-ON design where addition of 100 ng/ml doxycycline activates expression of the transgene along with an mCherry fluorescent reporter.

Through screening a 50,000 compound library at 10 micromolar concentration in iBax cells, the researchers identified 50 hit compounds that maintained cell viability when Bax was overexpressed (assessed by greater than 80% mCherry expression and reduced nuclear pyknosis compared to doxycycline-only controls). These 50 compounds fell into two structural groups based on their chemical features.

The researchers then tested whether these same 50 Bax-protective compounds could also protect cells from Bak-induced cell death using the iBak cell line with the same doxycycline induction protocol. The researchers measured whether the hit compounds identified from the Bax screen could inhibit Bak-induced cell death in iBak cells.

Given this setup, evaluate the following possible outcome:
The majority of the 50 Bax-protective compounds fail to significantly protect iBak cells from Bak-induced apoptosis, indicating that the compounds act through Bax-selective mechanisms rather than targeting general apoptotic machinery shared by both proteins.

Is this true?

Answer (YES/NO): YES